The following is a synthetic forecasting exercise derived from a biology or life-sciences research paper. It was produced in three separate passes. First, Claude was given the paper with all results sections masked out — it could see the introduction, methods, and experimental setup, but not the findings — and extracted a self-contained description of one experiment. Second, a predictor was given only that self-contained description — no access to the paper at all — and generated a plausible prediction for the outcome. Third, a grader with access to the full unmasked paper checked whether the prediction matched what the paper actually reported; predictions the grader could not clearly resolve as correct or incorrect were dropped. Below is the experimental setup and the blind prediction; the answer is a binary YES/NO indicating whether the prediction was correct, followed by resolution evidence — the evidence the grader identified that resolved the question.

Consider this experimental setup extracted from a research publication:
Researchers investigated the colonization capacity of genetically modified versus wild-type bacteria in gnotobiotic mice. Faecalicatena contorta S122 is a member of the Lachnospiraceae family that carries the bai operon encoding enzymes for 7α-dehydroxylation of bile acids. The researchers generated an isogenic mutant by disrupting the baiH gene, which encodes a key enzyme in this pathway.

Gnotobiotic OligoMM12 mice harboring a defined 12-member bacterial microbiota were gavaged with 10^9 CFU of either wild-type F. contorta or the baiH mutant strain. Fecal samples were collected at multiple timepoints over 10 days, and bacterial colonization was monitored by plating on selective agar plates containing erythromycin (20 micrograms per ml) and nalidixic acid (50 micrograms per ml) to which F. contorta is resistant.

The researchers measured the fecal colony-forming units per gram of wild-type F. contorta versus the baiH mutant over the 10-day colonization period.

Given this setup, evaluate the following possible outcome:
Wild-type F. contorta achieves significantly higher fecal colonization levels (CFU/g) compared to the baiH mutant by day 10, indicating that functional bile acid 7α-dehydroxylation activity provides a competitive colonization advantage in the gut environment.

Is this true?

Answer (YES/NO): NO